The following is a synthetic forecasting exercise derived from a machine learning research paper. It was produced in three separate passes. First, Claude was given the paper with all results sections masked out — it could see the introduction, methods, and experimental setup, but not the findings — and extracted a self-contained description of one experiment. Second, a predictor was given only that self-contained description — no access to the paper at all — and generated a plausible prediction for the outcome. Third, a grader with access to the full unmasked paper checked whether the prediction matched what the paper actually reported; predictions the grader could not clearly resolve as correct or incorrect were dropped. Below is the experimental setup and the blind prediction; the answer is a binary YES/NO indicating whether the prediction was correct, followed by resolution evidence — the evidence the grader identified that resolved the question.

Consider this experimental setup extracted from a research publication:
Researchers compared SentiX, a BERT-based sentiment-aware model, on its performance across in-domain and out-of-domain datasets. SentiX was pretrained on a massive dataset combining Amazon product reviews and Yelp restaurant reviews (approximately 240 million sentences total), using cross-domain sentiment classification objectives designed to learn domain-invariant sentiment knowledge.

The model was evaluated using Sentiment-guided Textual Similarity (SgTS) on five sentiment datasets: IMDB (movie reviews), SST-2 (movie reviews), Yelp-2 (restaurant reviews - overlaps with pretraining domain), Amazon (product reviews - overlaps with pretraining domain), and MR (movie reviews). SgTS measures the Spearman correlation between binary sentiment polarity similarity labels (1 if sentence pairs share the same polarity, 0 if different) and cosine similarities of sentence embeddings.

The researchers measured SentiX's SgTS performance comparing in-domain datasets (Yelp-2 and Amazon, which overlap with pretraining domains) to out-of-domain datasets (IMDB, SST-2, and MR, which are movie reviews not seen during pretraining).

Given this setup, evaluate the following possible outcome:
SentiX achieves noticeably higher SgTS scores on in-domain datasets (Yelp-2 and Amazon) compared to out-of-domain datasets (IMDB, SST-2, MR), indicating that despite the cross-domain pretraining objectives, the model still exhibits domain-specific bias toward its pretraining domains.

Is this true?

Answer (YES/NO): NO